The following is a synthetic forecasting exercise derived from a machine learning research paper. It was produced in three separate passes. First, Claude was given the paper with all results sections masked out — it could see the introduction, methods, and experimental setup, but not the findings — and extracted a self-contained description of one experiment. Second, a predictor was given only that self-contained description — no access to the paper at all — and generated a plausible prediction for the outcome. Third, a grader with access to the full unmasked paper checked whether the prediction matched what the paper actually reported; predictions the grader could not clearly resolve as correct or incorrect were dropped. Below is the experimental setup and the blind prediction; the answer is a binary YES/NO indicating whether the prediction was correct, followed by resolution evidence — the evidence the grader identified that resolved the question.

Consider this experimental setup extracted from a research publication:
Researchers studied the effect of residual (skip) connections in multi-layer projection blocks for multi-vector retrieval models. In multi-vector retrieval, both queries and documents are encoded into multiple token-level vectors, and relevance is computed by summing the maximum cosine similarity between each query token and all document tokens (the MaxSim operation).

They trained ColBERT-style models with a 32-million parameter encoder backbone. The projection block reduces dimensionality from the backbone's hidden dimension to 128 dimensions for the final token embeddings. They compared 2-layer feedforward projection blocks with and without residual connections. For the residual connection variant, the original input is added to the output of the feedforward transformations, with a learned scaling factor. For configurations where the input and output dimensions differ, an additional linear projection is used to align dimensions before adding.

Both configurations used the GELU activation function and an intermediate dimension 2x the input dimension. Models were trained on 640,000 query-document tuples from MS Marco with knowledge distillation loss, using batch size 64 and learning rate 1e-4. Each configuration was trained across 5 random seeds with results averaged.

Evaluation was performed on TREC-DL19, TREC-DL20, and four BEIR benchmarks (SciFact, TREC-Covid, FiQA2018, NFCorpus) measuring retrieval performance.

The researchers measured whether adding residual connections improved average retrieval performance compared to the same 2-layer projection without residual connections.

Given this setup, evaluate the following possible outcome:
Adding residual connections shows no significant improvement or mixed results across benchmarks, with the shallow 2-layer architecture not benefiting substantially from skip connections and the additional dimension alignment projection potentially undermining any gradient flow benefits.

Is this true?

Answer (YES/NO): NO